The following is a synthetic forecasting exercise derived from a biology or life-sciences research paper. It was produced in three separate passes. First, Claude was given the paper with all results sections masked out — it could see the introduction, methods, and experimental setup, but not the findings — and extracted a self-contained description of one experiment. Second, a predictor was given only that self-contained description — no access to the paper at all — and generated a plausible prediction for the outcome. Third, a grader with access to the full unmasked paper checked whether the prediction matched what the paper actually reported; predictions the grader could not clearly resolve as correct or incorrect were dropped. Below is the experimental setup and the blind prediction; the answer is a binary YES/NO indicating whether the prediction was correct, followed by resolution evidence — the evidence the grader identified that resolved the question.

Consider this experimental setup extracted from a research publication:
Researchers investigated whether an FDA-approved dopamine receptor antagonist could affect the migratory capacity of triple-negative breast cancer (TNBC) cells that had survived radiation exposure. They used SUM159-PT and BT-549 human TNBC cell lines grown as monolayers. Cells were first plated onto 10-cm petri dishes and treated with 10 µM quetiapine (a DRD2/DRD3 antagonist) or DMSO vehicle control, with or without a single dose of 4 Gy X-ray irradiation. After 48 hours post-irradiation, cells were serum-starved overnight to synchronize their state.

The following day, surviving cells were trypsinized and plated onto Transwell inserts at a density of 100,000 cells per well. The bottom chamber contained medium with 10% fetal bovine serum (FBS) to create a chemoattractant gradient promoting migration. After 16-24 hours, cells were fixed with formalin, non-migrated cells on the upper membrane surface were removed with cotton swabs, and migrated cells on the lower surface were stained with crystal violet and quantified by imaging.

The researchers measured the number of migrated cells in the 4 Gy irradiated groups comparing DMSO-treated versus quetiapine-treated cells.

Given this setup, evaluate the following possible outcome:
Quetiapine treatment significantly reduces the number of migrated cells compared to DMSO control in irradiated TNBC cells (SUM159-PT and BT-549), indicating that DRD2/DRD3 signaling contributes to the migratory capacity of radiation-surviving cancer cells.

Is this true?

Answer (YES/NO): YES